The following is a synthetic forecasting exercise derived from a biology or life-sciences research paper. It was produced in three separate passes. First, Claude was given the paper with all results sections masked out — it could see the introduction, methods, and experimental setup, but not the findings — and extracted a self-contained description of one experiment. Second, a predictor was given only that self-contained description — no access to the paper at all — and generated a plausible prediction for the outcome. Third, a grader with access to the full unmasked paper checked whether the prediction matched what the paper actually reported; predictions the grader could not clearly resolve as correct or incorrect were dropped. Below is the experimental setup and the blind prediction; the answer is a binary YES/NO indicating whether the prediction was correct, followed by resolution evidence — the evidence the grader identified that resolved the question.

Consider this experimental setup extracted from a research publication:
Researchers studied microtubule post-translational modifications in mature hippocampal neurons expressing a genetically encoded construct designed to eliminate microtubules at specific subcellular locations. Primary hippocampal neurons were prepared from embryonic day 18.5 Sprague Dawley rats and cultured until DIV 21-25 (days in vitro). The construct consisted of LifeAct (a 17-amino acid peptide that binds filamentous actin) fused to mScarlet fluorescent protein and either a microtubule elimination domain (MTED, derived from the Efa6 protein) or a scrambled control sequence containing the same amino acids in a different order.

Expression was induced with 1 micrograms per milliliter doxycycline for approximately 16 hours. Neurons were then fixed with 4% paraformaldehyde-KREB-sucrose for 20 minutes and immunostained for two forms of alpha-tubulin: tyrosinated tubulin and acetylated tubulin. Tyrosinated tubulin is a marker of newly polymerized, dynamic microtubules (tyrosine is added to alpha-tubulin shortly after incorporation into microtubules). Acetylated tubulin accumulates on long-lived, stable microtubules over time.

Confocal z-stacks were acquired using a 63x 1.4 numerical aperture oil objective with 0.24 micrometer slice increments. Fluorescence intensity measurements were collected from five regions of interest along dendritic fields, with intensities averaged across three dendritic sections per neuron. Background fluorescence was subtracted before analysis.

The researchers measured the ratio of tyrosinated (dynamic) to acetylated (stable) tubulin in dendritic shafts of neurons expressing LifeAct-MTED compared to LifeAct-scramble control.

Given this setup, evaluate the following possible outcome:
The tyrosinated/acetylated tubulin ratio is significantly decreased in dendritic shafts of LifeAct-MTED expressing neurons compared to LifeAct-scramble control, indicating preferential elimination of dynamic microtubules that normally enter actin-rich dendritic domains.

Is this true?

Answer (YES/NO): NO